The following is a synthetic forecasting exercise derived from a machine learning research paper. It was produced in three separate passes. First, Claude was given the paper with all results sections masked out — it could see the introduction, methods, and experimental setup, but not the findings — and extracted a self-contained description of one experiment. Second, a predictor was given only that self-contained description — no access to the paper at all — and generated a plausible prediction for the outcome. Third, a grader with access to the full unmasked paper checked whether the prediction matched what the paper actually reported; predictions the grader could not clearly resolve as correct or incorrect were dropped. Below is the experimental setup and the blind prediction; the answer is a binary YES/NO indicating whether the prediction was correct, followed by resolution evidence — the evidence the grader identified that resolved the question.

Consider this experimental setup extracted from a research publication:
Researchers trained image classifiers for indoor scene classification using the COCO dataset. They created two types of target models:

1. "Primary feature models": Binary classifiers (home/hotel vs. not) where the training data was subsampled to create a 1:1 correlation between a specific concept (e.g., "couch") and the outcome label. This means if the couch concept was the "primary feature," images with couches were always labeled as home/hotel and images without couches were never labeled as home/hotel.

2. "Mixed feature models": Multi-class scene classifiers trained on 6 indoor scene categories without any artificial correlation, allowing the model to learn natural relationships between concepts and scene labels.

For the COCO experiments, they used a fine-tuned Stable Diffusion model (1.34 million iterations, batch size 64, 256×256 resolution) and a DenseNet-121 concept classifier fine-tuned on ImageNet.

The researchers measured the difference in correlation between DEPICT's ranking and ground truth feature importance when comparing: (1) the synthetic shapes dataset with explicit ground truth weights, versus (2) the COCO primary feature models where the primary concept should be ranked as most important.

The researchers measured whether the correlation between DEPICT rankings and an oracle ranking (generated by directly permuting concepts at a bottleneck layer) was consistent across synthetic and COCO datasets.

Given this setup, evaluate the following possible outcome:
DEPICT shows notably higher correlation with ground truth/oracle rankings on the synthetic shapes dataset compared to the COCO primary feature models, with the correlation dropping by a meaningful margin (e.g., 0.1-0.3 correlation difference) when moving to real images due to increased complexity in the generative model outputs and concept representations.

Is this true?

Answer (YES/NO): NO